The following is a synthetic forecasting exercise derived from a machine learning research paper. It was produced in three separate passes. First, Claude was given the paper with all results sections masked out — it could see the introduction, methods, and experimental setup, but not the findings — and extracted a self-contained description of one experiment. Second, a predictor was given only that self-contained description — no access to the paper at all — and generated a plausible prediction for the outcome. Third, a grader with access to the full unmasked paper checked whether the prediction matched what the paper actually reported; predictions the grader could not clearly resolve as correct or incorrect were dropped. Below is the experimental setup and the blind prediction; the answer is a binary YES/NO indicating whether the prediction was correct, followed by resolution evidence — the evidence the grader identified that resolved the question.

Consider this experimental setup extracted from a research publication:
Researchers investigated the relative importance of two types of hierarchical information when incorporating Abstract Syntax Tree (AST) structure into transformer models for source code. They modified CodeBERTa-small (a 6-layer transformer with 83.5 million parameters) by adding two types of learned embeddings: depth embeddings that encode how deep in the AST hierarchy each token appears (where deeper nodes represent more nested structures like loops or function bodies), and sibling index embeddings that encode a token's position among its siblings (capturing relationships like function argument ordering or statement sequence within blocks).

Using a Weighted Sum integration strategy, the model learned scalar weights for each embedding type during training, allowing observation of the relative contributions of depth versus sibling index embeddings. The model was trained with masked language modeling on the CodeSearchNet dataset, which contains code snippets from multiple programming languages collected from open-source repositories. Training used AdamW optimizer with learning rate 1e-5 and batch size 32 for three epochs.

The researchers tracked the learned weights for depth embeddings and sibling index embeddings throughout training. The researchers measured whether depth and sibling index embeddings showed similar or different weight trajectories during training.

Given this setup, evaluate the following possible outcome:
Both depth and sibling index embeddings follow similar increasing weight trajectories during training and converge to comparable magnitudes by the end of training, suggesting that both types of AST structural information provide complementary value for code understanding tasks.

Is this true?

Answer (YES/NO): NO